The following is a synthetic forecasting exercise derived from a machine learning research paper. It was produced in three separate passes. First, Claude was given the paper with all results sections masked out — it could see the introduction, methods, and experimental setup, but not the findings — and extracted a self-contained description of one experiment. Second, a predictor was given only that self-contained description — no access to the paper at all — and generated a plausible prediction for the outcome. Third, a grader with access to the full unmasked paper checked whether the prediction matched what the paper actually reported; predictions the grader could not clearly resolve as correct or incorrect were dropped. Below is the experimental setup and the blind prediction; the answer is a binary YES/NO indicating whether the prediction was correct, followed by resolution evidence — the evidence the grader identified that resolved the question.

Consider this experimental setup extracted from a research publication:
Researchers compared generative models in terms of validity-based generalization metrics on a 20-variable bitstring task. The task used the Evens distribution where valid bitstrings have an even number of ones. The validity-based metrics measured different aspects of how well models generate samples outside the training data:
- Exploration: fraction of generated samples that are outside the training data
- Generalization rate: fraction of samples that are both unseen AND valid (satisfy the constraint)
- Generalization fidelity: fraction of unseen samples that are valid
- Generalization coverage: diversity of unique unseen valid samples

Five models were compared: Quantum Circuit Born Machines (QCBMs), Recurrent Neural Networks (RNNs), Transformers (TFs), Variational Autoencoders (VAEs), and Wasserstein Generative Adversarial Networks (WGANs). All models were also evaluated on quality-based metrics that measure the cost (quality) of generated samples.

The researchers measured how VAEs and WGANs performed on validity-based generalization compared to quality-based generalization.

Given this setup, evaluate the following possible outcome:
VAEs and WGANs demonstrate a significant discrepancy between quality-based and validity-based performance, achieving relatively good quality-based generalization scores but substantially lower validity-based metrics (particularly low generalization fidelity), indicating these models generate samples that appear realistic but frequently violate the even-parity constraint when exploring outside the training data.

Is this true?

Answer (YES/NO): YES